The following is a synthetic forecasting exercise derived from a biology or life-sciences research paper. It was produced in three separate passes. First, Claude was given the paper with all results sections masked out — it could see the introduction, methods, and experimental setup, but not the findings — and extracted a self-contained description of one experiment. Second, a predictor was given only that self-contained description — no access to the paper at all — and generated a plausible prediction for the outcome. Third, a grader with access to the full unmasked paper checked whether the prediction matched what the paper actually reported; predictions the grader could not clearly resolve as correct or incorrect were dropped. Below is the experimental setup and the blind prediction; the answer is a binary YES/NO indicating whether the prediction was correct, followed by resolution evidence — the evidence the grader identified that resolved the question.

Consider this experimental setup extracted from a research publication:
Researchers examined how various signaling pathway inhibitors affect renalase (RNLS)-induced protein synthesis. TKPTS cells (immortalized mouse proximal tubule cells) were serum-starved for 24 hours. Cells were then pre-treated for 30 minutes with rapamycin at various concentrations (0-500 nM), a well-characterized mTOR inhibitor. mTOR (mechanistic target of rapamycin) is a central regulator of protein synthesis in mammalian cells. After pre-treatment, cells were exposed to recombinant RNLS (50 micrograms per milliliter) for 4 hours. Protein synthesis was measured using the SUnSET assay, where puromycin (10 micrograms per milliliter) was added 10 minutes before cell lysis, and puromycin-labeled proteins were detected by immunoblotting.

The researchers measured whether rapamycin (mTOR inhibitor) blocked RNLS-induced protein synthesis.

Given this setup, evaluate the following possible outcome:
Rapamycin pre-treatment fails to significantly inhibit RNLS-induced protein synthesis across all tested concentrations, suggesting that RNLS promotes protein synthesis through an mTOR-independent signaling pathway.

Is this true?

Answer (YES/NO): NO